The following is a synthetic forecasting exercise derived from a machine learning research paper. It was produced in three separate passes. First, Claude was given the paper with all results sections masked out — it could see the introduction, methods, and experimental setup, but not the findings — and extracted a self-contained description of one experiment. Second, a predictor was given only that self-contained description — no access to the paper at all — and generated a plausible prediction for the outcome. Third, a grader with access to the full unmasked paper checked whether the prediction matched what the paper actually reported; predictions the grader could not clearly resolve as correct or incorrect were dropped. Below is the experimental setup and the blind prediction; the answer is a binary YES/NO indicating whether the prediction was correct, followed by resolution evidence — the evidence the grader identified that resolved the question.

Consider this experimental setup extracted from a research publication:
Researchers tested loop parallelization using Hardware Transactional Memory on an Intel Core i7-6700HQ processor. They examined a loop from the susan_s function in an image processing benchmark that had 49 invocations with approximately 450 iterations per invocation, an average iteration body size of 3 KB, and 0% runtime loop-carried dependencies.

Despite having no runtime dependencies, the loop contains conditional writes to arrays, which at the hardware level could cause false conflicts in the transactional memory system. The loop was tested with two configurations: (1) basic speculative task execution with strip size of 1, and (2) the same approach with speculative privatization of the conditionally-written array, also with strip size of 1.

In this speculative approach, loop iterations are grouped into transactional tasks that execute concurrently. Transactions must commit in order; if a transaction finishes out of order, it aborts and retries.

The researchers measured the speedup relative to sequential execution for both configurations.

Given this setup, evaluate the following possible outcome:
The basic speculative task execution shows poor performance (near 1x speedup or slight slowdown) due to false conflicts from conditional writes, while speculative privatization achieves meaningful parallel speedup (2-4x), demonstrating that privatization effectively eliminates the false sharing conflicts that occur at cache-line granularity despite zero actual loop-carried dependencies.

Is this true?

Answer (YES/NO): NO